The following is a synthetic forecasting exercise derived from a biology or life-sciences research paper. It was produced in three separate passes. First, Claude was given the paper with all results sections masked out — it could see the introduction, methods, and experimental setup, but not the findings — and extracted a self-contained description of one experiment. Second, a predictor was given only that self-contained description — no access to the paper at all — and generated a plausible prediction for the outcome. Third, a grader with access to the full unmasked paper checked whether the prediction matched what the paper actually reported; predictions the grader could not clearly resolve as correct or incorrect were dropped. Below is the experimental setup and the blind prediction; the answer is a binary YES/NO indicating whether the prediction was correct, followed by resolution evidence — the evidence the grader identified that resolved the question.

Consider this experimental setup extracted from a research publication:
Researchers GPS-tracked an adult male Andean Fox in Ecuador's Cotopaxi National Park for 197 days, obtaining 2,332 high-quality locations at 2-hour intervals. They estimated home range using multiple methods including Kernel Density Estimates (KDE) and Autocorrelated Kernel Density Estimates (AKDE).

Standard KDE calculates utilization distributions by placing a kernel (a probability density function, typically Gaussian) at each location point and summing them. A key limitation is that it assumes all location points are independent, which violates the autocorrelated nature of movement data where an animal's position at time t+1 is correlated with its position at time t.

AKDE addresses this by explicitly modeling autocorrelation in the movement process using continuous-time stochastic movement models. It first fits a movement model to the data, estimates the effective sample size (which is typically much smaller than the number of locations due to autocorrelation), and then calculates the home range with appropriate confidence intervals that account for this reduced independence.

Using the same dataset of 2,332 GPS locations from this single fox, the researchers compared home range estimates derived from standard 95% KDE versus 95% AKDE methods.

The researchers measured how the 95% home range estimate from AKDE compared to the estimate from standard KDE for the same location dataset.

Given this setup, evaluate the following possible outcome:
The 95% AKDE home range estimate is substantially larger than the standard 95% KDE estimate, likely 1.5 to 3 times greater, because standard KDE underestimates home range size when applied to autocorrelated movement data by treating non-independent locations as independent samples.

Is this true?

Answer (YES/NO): NO